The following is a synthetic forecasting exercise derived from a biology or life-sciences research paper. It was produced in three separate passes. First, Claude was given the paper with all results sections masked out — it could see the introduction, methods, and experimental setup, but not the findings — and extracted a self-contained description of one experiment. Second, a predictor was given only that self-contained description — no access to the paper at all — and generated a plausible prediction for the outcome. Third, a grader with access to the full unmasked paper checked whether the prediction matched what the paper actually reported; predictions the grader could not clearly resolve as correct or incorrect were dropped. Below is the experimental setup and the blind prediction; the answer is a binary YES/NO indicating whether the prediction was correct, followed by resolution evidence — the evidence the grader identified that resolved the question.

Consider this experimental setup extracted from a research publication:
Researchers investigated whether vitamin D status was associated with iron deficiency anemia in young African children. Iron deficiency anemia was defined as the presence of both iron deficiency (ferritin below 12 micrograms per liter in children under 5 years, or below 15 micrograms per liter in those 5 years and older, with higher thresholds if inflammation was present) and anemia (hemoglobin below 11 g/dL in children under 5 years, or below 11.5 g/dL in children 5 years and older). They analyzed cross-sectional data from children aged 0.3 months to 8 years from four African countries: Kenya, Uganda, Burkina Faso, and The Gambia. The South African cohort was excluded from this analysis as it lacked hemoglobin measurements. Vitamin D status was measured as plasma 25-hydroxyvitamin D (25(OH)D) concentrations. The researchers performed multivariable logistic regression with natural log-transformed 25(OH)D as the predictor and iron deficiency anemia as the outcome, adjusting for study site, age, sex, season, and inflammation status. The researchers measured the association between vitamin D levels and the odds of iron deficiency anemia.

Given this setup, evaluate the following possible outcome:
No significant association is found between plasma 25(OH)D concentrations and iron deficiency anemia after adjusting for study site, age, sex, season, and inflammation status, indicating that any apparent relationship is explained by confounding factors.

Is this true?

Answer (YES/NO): NO